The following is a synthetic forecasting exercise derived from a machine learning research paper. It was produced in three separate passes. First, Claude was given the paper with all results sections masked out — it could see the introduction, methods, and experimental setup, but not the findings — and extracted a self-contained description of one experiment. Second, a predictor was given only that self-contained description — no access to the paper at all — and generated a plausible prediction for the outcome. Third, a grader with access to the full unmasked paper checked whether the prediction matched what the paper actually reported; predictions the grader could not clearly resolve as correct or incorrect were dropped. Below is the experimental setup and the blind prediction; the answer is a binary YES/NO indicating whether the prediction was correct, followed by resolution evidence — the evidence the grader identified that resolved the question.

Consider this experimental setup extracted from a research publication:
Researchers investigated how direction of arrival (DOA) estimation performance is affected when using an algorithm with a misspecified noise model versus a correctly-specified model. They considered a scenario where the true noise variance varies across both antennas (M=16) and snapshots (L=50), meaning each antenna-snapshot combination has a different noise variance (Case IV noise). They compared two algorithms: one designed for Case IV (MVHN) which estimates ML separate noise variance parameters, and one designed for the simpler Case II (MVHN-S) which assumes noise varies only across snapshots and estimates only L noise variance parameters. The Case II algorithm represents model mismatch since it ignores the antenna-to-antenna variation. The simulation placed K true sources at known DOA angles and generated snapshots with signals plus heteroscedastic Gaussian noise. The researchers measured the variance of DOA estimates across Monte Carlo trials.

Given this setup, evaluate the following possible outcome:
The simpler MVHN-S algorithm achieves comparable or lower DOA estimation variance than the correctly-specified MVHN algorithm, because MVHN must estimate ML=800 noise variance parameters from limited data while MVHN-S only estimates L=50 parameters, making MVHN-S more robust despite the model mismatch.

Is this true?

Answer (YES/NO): YES